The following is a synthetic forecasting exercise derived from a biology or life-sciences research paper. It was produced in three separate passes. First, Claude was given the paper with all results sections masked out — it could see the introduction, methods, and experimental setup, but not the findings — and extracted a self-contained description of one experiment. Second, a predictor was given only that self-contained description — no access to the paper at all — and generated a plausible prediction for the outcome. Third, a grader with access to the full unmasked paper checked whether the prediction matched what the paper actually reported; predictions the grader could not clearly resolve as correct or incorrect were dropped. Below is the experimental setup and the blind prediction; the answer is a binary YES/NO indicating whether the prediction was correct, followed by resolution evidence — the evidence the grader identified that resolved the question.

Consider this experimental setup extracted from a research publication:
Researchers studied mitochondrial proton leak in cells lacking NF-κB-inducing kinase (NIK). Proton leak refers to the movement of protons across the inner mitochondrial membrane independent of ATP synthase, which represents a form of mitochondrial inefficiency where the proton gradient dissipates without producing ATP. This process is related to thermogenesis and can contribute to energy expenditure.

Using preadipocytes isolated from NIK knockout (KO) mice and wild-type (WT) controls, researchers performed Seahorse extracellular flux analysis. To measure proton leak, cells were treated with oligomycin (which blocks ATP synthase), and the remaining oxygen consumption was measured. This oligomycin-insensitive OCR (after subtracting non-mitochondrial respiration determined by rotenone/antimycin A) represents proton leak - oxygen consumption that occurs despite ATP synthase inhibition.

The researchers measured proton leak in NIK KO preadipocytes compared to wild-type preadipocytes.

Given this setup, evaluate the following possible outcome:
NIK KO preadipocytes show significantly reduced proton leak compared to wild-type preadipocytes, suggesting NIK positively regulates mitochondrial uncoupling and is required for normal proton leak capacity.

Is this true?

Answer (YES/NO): NO